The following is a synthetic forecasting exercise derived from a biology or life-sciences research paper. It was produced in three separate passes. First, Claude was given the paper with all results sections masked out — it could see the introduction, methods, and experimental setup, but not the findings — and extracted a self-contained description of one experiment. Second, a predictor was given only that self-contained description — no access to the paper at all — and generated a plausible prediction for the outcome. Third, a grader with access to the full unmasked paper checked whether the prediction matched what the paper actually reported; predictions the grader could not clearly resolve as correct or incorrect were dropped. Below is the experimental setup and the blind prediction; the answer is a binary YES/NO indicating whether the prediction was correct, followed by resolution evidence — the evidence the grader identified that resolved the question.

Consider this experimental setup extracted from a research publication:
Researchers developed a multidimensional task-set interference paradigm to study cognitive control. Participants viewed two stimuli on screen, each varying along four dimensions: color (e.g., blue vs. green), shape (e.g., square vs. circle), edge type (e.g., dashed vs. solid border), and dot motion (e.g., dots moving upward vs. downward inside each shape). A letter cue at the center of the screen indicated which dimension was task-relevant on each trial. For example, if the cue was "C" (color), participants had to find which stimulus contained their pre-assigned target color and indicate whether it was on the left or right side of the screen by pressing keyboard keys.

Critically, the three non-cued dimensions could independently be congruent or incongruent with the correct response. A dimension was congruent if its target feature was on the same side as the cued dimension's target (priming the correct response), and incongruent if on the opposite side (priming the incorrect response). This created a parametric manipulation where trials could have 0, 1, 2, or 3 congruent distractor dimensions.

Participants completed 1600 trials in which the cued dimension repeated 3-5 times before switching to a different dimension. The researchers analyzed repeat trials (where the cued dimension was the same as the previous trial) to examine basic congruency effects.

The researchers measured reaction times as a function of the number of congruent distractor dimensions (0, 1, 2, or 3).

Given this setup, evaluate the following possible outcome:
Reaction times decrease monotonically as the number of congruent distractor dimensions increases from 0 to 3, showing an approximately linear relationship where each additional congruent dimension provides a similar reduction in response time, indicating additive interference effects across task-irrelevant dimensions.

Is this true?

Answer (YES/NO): YES